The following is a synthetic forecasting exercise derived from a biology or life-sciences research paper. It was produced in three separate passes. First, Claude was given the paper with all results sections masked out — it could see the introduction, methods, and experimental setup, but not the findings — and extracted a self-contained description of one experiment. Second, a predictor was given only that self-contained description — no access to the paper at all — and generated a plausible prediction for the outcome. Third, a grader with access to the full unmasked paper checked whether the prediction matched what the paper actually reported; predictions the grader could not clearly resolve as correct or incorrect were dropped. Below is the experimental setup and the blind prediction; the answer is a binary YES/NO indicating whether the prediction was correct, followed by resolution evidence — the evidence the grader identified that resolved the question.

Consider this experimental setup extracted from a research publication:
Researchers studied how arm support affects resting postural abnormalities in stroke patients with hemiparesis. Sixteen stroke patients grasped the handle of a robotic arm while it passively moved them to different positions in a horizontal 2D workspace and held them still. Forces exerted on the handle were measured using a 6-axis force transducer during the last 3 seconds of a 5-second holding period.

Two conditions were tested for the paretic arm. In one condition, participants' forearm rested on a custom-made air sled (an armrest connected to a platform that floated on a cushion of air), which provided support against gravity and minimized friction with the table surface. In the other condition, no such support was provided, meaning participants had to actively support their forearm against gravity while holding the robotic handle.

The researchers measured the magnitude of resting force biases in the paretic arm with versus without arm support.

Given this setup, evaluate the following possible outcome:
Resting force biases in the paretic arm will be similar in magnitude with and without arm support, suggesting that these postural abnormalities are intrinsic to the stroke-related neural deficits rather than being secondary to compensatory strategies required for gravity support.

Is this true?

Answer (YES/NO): NO